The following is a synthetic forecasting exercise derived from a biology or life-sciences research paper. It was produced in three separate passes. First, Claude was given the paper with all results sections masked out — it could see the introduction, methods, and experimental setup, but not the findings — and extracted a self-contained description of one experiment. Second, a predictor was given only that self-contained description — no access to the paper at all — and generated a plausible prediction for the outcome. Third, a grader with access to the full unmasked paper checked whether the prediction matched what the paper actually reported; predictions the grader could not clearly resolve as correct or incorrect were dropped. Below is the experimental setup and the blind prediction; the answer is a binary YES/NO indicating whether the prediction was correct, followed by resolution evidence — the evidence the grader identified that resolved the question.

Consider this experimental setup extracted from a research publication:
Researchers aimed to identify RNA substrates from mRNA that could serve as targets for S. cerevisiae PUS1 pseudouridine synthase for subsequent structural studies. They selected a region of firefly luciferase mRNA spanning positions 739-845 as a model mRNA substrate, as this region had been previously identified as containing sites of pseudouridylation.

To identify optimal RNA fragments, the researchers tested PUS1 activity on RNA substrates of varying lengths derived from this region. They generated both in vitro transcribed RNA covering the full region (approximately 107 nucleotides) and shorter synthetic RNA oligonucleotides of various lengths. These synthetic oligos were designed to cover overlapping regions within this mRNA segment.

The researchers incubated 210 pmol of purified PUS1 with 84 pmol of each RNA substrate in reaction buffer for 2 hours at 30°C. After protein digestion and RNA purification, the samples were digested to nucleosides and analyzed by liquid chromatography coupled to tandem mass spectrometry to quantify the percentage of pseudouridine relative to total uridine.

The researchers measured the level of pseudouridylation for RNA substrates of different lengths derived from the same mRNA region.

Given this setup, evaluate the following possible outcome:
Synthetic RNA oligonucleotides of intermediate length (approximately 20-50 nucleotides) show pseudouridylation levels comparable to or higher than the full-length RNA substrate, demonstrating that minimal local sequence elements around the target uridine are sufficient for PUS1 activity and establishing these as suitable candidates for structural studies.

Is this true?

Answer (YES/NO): YES